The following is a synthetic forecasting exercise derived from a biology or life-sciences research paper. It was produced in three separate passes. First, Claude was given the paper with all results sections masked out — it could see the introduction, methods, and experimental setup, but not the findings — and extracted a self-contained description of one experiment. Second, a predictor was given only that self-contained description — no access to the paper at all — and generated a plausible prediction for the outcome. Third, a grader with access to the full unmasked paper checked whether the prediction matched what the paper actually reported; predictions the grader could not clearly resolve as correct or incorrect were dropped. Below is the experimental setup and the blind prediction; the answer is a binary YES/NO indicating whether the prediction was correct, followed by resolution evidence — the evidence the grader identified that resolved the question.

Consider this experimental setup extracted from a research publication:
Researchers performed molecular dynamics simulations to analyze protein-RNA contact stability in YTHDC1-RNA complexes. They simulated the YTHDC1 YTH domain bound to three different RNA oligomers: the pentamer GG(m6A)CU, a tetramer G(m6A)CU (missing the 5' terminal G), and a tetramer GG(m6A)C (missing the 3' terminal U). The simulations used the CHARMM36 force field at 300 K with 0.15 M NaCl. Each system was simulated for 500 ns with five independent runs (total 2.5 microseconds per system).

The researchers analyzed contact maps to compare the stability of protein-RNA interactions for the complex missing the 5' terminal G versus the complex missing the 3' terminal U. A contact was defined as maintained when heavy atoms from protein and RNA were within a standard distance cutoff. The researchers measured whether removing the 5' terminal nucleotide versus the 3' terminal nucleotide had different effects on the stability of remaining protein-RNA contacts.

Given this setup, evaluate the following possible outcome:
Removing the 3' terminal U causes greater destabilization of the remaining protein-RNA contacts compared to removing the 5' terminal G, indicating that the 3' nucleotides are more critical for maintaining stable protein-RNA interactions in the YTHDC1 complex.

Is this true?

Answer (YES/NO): YES